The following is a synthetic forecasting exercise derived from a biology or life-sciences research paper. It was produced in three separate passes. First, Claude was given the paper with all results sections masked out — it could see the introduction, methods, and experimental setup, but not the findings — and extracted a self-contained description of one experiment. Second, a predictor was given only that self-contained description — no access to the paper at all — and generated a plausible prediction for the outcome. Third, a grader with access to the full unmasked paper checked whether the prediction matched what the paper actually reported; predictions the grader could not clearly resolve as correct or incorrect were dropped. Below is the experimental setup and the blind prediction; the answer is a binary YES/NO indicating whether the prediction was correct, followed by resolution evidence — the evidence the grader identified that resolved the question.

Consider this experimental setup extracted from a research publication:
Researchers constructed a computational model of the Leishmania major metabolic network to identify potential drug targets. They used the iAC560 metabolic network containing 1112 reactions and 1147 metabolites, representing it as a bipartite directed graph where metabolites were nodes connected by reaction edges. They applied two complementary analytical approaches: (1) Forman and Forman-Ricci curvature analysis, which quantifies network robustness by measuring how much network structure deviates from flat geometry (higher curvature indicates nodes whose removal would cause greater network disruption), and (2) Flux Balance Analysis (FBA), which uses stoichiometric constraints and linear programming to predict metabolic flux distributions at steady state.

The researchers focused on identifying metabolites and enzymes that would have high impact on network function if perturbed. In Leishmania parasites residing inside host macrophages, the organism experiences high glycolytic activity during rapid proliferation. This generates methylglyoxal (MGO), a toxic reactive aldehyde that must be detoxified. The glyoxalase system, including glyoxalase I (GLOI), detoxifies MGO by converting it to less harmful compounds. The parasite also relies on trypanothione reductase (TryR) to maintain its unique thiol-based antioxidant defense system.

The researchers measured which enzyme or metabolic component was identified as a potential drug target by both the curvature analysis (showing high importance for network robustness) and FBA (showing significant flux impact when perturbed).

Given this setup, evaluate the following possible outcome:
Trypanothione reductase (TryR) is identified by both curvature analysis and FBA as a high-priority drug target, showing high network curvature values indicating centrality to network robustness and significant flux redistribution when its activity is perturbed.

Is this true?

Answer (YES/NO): NO